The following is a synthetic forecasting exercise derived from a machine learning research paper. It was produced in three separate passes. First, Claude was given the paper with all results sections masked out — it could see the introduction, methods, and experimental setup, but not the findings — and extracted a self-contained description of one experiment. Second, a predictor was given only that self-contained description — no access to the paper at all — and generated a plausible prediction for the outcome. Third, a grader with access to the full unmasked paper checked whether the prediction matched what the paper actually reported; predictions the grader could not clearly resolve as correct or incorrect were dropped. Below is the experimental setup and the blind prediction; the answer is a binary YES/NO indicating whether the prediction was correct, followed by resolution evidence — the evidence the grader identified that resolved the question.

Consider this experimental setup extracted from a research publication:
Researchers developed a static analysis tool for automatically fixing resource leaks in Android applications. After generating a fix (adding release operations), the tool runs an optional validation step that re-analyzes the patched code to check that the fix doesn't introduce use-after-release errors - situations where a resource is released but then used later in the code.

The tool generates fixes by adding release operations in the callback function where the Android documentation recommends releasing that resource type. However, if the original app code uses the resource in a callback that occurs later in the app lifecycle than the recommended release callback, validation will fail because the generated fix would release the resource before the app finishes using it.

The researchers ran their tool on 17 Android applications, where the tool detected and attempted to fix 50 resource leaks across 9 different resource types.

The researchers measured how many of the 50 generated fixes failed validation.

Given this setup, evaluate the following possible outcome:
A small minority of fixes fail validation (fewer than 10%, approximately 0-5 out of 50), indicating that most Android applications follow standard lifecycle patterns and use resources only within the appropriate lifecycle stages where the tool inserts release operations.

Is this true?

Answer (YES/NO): NO